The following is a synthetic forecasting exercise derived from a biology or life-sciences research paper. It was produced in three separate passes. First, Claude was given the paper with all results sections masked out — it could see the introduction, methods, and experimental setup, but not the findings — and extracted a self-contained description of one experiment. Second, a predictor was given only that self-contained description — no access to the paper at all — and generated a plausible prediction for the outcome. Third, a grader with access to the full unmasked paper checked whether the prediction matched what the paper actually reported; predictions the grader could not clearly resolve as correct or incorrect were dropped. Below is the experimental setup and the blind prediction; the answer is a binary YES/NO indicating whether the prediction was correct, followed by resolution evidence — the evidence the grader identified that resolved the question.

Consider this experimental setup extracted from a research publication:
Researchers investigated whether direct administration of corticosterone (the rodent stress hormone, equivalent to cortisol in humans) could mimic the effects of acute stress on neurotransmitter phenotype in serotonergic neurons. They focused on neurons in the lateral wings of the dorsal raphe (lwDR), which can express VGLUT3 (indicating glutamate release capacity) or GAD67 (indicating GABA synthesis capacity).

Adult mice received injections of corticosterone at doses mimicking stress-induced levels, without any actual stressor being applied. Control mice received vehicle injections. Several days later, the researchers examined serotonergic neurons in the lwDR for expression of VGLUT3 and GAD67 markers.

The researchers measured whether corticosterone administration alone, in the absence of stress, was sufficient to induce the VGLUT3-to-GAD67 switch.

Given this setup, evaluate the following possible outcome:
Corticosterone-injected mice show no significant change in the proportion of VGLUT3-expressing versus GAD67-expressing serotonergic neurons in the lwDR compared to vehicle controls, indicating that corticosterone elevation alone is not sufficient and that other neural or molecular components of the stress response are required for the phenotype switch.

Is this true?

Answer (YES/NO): YES